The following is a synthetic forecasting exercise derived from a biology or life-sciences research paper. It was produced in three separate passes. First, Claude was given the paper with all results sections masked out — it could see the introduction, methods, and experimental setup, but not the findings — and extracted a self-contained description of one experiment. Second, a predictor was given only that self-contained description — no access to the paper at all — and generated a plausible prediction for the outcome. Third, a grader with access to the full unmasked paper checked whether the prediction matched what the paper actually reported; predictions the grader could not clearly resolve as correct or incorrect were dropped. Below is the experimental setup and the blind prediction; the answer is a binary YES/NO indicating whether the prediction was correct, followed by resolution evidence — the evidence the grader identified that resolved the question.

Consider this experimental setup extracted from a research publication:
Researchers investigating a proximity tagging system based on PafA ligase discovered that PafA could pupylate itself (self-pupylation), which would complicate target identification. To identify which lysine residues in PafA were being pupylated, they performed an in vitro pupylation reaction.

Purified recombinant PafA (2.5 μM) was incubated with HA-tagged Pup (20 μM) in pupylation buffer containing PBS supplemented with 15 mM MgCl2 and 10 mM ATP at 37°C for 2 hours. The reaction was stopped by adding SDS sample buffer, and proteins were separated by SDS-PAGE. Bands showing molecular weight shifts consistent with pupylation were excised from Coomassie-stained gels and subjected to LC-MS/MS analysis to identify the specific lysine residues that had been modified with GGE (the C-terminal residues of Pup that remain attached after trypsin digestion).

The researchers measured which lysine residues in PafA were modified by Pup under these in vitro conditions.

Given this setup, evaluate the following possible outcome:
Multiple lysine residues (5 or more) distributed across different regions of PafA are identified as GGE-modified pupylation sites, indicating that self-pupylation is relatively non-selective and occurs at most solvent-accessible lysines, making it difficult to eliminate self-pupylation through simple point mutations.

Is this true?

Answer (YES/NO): NO